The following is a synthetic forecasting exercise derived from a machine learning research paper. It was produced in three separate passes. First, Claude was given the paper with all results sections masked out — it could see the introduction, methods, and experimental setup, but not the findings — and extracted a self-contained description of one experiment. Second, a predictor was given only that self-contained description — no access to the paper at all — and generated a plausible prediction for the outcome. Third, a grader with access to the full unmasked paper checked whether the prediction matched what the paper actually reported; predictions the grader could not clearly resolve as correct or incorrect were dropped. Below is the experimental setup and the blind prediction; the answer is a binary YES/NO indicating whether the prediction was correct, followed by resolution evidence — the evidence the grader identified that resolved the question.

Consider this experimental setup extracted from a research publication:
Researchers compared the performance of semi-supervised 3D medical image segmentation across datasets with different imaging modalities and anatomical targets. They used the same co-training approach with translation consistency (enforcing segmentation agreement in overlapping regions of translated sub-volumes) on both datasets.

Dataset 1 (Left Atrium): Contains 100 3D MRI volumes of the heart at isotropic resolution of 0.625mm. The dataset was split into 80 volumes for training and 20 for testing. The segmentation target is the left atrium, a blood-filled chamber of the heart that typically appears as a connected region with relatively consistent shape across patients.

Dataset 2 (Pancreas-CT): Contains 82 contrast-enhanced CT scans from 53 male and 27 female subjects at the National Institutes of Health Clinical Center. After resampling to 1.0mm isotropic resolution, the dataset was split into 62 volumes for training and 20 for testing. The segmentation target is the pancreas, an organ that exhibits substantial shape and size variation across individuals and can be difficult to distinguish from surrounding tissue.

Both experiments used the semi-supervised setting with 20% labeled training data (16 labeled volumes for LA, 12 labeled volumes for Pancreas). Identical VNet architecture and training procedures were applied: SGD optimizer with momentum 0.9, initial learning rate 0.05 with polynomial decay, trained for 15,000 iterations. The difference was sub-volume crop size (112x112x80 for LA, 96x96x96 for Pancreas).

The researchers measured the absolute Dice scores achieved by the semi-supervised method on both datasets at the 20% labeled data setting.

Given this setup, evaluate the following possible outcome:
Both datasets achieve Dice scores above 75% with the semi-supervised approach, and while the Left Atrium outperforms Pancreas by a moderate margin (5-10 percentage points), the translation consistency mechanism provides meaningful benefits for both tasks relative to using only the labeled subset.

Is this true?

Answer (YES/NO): NO